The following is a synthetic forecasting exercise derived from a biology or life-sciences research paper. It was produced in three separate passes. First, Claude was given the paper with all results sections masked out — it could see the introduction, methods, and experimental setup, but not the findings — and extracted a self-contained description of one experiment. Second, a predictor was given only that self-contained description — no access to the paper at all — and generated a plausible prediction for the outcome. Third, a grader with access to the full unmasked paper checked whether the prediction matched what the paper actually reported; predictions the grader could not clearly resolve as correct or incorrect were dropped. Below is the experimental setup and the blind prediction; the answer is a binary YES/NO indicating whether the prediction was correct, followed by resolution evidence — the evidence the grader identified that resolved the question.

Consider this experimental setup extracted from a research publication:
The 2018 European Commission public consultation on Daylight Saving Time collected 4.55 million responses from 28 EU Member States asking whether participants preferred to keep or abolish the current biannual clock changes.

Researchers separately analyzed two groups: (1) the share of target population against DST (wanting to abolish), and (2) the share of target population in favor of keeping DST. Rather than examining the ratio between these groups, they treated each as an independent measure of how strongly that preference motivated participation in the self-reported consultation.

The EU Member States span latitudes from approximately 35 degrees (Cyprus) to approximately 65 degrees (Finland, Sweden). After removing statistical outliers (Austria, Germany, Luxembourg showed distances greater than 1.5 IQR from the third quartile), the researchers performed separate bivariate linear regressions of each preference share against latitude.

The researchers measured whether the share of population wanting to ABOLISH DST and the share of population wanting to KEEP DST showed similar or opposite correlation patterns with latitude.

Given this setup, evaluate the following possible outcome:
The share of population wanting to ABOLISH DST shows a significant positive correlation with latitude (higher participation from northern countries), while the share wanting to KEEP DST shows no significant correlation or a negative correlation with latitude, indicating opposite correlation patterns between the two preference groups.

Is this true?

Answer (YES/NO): NO